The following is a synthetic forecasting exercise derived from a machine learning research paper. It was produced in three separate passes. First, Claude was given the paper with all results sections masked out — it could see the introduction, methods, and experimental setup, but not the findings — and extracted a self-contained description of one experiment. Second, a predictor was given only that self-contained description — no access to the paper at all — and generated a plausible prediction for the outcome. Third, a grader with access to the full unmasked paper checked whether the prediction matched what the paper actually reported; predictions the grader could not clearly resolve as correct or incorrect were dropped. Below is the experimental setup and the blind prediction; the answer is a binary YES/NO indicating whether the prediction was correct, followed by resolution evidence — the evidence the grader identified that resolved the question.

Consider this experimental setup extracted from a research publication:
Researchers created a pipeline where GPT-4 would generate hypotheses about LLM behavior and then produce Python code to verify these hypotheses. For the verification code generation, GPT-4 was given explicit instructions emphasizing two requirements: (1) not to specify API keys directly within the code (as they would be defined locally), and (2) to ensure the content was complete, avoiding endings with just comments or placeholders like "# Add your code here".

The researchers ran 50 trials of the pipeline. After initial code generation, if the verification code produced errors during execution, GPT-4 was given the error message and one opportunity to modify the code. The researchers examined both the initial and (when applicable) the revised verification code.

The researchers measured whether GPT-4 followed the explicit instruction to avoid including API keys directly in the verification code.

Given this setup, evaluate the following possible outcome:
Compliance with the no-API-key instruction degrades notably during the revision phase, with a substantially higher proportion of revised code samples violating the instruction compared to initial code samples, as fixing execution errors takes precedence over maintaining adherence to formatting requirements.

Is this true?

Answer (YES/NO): YES